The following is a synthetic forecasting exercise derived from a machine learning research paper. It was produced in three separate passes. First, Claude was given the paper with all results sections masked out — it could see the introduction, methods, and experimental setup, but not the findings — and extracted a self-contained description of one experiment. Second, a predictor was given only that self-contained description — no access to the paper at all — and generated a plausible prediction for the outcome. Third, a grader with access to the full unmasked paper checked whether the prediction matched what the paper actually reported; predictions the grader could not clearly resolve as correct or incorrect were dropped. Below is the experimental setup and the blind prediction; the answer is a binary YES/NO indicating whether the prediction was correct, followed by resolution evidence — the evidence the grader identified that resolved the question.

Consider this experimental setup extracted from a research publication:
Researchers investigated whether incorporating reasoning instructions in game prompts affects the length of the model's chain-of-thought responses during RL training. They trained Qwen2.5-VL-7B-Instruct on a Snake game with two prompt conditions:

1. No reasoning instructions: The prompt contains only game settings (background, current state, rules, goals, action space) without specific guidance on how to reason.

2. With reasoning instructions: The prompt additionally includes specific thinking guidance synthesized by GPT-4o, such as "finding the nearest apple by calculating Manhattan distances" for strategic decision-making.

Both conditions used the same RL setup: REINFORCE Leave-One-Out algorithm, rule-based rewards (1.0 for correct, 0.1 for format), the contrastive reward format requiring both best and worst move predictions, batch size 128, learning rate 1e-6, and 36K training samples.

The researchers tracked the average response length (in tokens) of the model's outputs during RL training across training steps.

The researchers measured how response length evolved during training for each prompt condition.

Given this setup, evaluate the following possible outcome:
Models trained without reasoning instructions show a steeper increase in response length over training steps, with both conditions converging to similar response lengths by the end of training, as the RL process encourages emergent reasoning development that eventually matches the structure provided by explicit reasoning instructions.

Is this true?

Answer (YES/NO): NO